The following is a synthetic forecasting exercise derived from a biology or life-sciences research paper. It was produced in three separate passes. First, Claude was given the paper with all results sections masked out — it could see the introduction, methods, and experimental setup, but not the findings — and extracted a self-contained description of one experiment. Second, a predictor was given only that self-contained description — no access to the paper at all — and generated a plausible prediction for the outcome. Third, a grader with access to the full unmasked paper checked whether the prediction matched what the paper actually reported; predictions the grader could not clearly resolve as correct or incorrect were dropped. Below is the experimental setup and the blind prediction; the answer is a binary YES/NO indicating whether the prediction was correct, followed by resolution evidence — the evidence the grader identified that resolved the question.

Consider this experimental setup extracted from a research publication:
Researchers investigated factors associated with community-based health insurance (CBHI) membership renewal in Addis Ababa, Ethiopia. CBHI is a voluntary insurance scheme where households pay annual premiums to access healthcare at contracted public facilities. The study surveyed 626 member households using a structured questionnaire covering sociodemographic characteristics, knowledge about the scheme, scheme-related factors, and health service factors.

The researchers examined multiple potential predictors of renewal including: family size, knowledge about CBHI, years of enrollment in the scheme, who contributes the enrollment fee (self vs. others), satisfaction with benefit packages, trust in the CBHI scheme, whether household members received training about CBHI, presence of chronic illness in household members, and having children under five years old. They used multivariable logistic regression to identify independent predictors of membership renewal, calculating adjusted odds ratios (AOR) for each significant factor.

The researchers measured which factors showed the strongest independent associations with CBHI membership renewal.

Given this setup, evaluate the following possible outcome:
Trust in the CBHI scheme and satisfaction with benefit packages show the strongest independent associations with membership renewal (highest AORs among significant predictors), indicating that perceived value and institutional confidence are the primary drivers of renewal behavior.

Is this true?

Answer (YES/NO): NO